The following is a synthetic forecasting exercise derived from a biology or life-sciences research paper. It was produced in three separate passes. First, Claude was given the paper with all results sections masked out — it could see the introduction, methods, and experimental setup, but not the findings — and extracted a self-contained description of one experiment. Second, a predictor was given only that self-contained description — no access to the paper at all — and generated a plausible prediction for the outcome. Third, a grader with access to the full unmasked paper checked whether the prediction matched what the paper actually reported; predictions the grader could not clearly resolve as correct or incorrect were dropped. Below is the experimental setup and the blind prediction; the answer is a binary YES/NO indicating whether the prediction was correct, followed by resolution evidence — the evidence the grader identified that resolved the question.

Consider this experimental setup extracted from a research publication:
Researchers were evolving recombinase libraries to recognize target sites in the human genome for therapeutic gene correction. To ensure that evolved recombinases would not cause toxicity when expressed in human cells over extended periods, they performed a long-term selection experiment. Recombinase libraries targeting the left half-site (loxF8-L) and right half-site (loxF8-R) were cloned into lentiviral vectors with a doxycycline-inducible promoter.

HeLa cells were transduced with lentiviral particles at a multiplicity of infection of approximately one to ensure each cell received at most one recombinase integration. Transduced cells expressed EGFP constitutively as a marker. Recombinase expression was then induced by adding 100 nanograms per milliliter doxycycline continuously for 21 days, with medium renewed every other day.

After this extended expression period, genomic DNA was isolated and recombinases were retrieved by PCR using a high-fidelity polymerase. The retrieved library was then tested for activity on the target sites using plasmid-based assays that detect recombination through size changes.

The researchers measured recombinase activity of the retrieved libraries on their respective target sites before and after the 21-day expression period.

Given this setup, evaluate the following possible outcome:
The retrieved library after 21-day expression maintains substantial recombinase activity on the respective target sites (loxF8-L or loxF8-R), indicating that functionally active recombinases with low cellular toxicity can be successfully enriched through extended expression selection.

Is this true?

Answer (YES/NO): YES